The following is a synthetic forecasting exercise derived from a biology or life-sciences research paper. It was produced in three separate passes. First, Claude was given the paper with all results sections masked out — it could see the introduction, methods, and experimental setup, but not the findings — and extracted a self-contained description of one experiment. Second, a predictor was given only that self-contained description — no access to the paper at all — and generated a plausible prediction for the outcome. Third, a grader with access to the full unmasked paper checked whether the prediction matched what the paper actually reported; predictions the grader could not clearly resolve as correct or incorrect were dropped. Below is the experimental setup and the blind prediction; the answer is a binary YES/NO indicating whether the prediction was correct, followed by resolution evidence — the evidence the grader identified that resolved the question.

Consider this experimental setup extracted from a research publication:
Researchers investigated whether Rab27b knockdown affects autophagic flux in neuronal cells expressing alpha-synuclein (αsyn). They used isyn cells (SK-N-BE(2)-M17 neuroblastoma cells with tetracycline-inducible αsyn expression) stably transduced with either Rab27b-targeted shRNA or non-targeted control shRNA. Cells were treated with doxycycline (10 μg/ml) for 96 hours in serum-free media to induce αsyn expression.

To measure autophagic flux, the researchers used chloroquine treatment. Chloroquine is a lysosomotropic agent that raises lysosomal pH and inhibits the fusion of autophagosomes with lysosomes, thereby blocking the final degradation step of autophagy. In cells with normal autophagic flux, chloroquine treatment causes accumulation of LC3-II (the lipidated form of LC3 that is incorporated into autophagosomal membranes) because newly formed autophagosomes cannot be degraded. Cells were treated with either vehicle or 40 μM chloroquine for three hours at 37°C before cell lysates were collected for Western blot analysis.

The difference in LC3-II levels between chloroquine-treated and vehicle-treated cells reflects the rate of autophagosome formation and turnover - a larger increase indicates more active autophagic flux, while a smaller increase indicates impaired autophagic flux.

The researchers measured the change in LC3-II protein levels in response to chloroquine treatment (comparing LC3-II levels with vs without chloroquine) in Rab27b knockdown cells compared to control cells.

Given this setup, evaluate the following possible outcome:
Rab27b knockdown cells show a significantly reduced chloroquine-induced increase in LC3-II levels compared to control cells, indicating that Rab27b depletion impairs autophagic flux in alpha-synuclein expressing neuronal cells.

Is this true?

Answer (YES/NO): YES